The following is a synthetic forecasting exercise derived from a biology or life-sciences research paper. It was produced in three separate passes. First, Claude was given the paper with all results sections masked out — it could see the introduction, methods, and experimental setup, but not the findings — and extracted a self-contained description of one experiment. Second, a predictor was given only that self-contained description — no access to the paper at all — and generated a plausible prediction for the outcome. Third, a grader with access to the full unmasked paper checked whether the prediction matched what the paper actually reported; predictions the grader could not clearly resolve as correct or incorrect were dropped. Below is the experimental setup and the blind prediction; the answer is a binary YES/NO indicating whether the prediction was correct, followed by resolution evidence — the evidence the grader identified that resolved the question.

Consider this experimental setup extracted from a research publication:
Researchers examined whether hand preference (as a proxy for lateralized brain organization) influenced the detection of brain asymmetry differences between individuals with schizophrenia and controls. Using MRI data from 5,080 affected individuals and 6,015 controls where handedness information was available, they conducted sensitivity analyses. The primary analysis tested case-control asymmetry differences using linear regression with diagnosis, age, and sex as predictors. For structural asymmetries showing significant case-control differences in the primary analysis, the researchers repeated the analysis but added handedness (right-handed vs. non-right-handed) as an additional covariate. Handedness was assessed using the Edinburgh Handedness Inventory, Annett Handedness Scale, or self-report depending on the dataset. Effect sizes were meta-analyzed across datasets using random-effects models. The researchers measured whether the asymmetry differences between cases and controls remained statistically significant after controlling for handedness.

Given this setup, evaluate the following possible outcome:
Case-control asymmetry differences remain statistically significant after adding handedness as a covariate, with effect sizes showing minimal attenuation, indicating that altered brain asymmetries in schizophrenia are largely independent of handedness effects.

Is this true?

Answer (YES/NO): YES